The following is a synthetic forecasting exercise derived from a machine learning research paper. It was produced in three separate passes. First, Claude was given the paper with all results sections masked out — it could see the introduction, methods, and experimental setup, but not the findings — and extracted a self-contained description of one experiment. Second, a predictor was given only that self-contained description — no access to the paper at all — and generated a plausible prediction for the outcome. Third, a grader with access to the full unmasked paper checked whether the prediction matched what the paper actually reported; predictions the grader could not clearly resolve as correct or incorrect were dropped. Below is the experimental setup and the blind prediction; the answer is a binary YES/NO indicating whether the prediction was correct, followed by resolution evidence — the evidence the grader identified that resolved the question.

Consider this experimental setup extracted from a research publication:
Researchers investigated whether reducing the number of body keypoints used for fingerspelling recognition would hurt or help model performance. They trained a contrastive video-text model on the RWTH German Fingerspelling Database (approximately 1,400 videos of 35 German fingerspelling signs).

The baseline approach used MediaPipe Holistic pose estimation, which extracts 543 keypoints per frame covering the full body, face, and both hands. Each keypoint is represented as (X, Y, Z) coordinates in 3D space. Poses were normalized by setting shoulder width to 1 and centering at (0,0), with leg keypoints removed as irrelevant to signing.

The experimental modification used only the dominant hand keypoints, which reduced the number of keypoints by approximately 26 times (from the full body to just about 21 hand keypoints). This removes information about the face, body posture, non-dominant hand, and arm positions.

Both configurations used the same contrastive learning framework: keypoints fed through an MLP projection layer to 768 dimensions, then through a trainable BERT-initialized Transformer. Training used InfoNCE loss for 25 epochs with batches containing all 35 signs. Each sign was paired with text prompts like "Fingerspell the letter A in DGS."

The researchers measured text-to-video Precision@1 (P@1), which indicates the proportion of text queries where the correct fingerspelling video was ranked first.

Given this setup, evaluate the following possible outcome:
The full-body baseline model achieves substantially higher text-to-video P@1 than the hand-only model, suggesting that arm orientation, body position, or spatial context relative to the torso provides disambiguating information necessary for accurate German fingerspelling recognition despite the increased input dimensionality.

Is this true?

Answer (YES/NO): NO